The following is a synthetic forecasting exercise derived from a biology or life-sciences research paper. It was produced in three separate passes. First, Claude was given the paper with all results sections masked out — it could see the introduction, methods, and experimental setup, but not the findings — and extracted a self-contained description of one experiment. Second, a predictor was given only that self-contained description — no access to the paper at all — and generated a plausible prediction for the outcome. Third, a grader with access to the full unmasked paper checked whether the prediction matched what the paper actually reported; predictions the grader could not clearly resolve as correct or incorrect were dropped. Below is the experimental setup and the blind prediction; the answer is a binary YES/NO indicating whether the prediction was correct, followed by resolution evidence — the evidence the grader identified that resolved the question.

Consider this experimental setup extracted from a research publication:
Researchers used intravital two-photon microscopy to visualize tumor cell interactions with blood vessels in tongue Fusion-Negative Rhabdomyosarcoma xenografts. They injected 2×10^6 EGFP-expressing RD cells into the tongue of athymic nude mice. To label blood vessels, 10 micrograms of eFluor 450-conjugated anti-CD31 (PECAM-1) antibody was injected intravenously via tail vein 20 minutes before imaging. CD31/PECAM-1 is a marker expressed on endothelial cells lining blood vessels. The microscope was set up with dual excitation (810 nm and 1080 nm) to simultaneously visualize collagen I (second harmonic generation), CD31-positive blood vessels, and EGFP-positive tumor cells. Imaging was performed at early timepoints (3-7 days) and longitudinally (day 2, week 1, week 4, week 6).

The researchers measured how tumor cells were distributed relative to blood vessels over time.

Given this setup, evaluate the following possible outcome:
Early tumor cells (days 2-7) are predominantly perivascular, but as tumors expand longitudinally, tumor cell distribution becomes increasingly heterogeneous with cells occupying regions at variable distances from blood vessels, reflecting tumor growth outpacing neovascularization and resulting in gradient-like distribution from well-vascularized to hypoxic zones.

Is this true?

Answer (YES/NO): NO